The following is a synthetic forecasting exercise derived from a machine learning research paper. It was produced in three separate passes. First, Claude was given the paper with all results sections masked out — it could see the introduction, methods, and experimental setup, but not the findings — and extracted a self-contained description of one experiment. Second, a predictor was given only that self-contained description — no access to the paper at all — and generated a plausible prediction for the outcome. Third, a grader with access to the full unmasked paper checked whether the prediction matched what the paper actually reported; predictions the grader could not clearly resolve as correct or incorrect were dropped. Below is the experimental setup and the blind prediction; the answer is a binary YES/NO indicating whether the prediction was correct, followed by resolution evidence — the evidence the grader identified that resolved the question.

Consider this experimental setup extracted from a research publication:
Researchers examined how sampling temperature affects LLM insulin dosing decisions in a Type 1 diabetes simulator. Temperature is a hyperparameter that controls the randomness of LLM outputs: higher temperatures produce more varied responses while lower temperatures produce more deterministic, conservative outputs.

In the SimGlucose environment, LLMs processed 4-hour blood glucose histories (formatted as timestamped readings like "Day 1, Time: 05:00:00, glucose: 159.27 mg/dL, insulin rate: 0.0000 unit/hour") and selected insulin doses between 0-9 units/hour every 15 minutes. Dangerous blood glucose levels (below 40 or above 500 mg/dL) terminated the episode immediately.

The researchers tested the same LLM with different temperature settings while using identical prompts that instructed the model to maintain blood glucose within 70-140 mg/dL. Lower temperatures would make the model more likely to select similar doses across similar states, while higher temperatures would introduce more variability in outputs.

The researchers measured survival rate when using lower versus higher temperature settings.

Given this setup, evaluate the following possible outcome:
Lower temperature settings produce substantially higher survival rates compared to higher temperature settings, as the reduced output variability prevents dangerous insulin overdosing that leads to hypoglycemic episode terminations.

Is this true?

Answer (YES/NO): NO